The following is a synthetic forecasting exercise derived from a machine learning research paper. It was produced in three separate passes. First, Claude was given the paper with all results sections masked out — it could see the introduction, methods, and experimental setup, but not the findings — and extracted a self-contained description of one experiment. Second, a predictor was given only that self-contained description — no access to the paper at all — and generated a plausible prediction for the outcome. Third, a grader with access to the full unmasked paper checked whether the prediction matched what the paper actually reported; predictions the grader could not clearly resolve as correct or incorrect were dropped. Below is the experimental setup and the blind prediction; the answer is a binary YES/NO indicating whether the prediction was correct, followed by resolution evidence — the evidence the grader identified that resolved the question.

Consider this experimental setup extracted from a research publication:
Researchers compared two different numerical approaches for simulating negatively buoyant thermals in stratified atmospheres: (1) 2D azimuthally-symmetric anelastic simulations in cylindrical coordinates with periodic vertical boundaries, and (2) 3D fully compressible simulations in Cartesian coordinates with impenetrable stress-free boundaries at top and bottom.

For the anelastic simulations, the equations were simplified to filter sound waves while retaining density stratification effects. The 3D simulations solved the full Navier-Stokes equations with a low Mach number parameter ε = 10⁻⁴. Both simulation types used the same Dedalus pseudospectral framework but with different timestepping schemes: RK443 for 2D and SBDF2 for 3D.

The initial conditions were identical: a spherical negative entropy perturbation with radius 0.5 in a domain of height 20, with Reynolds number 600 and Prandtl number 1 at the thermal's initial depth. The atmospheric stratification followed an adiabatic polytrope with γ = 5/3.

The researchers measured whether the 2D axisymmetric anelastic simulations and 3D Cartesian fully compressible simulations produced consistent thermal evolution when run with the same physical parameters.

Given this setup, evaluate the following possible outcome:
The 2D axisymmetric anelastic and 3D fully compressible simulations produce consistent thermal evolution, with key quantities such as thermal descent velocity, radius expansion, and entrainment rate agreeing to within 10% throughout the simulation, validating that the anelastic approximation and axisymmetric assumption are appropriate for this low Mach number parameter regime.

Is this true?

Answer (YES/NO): YES